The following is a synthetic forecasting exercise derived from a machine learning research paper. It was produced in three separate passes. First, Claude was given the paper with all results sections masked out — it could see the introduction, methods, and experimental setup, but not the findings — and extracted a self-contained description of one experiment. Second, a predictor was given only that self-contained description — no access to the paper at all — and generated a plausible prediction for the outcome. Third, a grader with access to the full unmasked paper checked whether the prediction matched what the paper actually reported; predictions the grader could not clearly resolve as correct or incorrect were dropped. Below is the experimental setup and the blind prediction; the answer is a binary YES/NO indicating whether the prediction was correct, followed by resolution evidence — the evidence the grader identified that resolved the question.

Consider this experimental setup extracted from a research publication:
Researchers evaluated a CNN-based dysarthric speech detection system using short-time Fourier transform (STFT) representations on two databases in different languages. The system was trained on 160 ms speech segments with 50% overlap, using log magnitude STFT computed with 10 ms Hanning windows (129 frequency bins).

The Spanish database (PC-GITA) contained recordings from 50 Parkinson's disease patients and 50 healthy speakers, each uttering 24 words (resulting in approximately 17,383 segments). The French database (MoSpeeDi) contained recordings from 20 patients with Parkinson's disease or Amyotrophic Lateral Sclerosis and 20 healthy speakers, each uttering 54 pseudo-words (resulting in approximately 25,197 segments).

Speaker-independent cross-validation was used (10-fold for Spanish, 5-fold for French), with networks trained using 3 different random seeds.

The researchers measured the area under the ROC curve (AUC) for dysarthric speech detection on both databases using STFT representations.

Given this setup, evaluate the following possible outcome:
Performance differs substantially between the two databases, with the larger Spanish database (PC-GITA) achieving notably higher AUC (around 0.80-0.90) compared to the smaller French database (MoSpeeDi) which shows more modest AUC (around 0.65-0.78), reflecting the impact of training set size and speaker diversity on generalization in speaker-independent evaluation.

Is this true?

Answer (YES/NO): NO